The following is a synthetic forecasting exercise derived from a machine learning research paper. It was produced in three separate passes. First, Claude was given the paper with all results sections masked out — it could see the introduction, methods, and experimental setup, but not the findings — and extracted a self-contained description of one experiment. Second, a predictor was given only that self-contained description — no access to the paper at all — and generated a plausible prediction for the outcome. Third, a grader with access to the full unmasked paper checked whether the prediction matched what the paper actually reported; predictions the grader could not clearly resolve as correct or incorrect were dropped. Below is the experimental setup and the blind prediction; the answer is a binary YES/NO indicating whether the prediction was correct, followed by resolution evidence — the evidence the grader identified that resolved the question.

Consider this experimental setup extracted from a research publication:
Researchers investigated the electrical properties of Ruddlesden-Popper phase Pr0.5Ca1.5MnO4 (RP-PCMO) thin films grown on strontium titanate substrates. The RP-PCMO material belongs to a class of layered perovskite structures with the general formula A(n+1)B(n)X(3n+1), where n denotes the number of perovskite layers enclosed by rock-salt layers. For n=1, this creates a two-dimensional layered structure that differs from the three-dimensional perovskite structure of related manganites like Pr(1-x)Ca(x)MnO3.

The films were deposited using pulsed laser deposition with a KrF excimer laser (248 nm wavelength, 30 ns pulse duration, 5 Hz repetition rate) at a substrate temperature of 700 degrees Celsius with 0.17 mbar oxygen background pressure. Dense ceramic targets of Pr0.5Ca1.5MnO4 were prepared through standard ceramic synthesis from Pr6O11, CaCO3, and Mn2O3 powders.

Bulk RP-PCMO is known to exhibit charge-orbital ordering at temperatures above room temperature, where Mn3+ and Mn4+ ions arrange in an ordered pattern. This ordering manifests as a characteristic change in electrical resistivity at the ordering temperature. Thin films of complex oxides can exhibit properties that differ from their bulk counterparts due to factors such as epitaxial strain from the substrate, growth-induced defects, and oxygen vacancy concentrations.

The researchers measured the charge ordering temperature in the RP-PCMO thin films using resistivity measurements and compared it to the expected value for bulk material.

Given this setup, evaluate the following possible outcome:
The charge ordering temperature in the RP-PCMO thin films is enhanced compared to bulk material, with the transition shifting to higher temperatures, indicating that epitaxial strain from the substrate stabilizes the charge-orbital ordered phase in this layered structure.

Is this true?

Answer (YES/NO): NO